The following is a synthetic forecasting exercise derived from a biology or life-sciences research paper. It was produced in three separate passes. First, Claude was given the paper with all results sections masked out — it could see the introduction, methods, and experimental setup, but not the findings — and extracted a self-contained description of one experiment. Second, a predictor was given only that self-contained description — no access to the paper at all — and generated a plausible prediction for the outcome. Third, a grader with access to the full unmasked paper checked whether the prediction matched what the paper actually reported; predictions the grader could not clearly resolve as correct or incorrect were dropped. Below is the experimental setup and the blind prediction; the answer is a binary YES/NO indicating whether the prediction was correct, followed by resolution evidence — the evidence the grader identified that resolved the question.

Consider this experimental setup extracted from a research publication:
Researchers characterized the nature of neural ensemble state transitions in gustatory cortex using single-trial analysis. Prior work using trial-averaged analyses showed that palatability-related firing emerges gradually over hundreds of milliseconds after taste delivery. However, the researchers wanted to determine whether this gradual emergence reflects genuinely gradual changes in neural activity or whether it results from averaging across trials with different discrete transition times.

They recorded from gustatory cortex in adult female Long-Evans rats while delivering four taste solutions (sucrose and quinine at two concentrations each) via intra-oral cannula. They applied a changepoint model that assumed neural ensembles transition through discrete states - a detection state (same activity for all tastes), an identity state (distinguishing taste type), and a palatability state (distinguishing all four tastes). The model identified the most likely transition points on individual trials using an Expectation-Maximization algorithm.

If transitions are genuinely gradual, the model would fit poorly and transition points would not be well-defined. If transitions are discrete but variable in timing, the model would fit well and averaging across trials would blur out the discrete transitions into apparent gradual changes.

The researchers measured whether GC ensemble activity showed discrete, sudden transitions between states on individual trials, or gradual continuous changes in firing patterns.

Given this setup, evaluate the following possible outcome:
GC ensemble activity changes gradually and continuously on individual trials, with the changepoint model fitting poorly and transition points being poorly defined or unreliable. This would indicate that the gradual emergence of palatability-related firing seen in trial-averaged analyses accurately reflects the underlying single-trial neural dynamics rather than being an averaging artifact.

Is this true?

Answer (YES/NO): NO